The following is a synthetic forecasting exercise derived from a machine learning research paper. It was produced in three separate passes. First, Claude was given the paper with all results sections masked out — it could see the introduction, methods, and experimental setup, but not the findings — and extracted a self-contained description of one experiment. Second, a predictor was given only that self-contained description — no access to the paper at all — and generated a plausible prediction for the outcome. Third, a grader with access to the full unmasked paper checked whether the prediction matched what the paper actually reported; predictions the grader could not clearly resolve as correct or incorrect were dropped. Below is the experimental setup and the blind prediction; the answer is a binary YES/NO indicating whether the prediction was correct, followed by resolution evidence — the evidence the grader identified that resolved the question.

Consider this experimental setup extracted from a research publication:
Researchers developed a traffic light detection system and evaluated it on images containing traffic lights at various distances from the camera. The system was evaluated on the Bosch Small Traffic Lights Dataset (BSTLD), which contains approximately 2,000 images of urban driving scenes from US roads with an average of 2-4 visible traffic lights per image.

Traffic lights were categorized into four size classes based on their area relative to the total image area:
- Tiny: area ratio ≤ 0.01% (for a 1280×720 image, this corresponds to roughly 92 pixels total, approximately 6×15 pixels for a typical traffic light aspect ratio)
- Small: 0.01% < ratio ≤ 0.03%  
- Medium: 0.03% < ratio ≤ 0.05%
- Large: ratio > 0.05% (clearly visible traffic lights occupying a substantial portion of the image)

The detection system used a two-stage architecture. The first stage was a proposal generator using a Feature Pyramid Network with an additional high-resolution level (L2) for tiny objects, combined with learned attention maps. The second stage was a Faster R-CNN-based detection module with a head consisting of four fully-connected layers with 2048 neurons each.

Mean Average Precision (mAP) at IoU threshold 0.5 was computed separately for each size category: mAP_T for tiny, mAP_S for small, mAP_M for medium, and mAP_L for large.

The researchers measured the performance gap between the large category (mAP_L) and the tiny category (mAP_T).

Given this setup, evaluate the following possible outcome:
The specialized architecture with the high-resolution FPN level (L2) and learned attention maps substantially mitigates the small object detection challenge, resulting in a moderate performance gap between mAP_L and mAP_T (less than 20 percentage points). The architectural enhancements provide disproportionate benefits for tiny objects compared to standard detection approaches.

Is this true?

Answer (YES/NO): NO